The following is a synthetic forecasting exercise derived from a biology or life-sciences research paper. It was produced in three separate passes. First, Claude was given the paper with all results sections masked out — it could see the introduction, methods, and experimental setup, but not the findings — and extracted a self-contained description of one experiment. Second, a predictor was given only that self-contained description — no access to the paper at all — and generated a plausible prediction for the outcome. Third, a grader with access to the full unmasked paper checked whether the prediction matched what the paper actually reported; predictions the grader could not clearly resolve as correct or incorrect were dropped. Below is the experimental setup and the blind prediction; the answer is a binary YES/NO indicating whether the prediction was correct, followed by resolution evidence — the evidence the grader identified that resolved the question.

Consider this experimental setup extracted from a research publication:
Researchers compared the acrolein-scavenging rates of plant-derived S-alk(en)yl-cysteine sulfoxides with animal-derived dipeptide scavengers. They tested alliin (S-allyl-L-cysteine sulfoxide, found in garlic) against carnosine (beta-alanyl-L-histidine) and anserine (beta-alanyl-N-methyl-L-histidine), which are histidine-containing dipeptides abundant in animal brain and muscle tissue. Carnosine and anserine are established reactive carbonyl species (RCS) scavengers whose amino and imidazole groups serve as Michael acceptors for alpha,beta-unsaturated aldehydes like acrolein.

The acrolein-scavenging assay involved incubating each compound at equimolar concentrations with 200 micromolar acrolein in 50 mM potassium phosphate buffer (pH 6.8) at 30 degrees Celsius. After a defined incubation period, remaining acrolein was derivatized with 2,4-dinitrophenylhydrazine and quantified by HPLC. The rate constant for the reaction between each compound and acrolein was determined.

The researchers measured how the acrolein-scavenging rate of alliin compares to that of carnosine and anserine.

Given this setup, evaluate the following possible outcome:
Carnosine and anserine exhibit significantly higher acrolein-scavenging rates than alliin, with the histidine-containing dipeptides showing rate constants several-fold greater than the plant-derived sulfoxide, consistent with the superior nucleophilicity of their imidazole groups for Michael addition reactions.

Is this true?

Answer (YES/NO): NO